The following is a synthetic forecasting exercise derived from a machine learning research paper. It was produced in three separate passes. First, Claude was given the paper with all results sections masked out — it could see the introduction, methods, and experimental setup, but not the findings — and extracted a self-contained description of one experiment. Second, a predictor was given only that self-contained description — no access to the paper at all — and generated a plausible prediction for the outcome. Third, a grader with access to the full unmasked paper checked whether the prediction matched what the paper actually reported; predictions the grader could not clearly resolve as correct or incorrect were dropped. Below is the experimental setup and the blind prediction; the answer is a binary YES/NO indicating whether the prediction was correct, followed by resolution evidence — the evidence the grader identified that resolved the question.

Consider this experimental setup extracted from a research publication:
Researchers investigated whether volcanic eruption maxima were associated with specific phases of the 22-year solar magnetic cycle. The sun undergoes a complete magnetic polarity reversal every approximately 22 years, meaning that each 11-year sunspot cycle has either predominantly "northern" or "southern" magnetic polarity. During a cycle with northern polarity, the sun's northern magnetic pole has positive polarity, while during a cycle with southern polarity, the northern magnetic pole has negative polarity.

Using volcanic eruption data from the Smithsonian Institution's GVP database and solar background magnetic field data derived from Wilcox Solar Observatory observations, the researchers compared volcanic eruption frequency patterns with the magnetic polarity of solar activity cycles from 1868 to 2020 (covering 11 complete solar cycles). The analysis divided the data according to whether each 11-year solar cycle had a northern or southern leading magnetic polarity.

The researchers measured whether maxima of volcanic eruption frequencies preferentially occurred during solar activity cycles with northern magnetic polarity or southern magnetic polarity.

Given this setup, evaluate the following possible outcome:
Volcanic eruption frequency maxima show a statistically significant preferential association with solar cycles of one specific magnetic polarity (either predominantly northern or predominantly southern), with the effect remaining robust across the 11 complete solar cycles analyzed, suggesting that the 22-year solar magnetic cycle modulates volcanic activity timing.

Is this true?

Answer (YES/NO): YES